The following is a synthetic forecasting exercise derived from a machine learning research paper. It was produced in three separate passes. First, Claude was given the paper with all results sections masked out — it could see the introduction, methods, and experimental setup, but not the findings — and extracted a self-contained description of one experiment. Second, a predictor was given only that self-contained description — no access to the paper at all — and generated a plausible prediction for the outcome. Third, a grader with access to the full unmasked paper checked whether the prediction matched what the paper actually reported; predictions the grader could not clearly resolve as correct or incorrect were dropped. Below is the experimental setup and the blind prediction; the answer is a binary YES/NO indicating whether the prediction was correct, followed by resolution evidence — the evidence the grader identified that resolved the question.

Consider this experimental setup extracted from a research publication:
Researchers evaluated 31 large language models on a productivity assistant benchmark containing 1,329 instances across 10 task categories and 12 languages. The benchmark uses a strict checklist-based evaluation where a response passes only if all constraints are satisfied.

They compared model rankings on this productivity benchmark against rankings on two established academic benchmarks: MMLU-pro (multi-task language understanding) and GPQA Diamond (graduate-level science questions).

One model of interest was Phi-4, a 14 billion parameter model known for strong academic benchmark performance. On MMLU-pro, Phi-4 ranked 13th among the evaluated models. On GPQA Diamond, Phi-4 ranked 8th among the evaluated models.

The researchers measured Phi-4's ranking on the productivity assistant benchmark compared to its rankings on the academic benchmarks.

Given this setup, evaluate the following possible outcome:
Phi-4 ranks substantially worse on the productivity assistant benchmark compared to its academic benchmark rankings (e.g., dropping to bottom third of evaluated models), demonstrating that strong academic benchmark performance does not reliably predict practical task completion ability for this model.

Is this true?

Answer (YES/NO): YES